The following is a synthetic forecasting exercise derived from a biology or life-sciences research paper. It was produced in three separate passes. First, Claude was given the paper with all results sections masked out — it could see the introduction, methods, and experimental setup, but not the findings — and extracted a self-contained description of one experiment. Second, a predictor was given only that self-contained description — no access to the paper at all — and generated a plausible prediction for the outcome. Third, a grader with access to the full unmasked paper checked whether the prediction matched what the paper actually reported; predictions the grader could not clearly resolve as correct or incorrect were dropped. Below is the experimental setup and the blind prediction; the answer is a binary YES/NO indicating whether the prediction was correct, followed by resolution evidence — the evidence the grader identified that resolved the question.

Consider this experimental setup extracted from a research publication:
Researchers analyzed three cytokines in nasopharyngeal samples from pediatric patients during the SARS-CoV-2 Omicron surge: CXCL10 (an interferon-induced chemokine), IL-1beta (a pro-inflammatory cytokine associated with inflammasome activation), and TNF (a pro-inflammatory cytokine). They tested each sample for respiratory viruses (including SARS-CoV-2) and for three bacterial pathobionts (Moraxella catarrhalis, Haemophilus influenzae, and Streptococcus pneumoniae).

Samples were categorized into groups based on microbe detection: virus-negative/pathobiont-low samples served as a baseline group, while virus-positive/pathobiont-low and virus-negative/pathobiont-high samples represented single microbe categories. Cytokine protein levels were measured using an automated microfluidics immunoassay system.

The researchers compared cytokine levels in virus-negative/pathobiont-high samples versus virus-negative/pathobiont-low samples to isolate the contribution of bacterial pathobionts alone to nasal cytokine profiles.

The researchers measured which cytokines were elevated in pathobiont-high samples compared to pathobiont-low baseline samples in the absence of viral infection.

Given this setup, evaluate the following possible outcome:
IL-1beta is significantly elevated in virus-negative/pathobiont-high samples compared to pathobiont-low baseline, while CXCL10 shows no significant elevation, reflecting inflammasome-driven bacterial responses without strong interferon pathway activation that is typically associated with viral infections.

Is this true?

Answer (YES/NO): YES